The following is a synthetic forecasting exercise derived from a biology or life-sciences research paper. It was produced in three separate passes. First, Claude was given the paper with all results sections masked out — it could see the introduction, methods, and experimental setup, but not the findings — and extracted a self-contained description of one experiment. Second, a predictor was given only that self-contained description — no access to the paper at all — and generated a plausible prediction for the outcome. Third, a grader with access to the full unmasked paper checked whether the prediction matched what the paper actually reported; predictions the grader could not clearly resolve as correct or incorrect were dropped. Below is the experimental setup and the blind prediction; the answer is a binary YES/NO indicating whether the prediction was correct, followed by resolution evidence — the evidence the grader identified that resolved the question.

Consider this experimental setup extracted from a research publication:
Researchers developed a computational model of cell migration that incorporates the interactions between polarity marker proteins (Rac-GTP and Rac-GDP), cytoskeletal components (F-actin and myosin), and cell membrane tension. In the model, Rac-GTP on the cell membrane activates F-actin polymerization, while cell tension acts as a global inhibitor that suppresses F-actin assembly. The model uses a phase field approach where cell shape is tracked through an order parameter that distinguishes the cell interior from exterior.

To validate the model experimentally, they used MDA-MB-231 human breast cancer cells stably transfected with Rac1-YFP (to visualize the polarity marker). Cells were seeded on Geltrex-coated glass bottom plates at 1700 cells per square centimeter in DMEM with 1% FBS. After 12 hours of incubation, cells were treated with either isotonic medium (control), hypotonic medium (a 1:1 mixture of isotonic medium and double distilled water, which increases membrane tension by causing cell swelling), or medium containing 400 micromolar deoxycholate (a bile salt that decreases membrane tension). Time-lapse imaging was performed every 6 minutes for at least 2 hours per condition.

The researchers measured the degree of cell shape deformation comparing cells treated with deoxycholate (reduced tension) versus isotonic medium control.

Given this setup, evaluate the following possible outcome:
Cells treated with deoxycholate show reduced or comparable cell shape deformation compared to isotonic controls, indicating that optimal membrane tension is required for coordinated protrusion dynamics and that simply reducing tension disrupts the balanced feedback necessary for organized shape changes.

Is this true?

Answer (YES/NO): NO